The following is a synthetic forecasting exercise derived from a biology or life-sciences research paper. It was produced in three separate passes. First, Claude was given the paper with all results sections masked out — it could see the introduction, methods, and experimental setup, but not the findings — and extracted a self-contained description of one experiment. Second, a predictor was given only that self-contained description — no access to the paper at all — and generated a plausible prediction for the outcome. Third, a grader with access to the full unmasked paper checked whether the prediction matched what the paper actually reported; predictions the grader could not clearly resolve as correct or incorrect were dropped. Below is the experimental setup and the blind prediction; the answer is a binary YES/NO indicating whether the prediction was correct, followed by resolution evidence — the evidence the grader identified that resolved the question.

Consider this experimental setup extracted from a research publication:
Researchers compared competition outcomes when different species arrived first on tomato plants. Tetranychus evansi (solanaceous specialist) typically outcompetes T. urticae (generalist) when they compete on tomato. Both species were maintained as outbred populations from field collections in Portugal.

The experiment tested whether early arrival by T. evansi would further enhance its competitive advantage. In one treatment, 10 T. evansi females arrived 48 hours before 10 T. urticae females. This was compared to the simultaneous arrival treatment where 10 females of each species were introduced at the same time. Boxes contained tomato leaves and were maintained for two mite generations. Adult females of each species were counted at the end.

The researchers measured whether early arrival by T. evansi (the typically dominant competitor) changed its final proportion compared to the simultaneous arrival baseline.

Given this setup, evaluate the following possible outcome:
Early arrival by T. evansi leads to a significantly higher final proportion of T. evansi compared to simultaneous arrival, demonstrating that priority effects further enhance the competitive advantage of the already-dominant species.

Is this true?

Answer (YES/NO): YES